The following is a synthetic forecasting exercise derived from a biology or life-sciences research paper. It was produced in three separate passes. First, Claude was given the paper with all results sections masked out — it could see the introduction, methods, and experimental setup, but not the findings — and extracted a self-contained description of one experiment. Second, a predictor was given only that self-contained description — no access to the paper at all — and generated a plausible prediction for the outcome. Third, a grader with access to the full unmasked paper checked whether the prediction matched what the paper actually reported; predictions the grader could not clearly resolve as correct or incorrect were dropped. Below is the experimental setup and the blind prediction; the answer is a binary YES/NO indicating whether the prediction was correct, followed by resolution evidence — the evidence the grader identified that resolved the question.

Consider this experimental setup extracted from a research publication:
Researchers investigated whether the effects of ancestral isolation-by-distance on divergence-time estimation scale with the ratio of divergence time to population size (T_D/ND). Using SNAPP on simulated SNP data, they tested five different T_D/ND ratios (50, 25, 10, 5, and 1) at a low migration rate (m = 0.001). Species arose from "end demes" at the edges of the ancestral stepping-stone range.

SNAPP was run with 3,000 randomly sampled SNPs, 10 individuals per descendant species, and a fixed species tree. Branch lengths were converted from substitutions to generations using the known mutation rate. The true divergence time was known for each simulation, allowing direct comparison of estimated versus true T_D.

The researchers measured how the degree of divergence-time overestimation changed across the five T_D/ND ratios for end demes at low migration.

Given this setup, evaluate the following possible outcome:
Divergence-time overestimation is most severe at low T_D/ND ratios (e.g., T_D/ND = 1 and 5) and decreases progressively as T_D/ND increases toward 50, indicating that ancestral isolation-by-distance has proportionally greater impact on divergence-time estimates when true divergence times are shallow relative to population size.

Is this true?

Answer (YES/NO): YES